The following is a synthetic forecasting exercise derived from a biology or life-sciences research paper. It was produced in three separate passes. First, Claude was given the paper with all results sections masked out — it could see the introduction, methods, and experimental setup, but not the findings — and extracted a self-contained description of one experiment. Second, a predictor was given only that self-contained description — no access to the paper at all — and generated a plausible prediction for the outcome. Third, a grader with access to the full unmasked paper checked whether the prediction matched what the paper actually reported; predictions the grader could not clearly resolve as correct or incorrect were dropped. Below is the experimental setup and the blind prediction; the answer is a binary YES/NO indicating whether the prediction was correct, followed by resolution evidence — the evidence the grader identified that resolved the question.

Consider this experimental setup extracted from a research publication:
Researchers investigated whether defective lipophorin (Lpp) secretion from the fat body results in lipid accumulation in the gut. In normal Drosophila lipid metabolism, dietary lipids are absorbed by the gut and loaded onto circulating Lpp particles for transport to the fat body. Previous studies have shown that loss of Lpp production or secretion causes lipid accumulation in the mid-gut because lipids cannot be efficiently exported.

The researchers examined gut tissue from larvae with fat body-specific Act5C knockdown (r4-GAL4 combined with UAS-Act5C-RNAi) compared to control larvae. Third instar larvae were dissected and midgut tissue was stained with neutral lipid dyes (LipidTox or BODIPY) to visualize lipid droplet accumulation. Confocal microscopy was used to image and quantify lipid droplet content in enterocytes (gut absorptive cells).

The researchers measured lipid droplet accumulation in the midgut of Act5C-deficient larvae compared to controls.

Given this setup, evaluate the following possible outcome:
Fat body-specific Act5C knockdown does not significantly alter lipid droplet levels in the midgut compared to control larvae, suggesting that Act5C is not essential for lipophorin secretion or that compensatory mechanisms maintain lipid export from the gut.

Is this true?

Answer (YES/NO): NO